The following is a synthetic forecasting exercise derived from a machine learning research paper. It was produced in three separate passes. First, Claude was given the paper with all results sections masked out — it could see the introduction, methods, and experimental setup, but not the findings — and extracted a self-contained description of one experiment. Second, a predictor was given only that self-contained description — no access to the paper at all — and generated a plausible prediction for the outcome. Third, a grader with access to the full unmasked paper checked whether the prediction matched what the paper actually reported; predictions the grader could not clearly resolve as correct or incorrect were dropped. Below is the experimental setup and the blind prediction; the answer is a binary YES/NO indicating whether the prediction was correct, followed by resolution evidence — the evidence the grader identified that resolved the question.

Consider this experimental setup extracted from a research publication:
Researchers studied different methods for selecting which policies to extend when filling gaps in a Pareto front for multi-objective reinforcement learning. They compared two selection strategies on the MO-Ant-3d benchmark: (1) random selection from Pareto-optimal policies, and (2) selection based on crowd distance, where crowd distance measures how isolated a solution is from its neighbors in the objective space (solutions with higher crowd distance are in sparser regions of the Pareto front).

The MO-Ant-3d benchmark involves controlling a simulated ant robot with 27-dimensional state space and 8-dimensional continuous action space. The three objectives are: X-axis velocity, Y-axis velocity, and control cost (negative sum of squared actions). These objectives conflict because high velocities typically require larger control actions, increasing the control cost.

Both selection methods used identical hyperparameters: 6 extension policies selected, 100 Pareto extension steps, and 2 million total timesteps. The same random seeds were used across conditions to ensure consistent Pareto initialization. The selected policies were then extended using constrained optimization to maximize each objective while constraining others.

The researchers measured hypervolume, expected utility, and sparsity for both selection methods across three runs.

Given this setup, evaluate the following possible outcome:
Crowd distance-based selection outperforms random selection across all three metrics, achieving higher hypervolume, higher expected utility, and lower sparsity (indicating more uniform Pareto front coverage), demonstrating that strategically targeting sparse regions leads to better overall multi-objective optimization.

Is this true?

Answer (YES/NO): YES